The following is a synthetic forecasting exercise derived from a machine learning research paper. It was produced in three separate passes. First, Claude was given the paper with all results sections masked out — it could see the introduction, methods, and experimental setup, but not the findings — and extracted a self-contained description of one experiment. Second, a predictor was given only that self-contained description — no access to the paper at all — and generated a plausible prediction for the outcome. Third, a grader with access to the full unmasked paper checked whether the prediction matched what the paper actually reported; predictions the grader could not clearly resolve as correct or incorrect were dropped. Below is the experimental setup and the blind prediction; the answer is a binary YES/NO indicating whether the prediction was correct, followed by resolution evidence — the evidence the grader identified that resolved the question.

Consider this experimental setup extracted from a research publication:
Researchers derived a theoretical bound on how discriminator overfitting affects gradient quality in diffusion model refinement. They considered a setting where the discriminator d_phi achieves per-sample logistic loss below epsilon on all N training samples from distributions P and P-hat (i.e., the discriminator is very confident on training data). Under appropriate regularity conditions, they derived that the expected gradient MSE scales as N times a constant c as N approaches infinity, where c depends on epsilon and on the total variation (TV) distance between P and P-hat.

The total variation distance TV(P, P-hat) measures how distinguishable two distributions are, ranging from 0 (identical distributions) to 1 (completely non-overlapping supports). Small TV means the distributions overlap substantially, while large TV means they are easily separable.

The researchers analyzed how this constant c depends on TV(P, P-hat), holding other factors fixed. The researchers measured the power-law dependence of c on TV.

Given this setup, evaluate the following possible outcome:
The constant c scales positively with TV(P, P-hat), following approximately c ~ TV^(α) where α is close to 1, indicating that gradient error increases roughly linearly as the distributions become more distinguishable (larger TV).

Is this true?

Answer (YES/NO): NO